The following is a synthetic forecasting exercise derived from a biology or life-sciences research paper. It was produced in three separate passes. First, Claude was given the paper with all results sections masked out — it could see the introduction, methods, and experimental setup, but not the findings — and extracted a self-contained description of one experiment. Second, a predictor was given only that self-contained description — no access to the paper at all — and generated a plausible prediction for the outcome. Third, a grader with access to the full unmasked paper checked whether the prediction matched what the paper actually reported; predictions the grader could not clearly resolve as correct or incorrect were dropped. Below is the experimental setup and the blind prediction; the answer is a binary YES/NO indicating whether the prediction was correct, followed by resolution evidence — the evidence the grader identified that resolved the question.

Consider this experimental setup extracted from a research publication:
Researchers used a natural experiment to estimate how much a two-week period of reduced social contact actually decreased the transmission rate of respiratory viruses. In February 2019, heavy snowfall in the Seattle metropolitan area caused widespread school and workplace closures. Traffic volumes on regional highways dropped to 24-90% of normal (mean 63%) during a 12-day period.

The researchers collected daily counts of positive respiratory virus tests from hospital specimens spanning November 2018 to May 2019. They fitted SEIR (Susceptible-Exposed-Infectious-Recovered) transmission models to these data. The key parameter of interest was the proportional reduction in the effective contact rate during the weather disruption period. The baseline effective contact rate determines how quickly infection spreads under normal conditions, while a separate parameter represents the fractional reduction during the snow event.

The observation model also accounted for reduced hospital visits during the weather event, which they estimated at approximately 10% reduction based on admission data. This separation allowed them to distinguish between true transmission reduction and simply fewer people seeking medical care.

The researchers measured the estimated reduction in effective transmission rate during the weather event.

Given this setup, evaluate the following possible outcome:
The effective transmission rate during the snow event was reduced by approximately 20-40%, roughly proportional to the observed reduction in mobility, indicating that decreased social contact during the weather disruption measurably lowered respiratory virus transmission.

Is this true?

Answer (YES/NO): NO